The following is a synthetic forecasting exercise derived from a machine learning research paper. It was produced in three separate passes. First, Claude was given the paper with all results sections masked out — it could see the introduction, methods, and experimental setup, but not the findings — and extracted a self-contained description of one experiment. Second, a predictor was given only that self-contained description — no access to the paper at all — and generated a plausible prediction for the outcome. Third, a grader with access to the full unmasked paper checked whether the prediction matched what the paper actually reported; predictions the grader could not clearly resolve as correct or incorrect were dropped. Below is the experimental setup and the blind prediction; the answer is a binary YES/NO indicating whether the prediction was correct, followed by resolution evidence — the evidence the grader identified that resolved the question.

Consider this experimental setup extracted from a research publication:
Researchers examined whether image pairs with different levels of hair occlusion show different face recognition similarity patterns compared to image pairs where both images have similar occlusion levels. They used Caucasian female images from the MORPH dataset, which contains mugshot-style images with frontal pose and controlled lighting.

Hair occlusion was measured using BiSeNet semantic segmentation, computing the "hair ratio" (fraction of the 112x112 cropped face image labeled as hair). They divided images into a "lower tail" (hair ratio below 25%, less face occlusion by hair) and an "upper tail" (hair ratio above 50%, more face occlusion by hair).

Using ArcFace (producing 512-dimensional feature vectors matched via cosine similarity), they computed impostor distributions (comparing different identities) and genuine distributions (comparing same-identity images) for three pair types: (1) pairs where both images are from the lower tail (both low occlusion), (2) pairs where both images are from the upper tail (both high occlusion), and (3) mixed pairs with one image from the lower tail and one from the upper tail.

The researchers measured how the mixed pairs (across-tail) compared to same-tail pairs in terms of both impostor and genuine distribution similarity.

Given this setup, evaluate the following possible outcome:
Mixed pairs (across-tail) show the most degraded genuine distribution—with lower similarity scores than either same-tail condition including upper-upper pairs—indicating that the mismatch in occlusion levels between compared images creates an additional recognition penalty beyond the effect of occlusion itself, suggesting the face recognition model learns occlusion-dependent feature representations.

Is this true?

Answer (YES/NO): YES